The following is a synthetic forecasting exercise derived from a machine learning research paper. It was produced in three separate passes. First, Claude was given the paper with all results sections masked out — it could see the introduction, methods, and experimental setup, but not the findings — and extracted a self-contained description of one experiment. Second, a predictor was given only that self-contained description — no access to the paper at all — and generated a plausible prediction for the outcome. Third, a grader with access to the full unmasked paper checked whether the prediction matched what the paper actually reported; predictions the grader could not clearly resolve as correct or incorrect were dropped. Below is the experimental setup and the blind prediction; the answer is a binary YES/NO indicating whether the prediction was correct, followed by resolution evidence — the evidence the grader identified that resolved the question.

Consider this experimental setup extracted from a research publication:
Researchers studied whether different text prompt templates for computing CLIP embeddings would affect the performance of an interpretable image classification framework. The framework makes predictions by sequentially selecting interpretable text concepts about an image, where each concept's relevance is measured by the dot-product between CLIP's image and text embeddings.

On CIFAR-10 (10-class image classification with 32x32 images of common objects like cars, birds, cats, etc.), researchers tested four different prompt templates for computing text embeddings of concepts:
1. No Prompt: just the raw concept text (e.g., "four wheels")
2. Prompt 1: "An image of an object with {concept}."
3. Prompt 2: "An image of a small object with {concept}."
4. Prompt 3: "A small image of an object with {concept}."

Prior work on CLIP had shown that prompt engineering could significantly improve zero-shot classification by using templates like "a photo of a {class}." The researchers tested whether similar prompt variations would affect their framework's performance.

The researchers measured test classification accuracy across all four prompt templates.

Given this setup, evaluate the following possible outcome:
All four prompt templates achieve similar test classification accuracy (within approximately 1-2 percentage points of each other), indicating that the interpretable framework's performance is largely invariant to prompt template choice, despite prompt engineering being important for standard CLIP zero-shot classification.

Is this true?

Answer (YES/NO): YES